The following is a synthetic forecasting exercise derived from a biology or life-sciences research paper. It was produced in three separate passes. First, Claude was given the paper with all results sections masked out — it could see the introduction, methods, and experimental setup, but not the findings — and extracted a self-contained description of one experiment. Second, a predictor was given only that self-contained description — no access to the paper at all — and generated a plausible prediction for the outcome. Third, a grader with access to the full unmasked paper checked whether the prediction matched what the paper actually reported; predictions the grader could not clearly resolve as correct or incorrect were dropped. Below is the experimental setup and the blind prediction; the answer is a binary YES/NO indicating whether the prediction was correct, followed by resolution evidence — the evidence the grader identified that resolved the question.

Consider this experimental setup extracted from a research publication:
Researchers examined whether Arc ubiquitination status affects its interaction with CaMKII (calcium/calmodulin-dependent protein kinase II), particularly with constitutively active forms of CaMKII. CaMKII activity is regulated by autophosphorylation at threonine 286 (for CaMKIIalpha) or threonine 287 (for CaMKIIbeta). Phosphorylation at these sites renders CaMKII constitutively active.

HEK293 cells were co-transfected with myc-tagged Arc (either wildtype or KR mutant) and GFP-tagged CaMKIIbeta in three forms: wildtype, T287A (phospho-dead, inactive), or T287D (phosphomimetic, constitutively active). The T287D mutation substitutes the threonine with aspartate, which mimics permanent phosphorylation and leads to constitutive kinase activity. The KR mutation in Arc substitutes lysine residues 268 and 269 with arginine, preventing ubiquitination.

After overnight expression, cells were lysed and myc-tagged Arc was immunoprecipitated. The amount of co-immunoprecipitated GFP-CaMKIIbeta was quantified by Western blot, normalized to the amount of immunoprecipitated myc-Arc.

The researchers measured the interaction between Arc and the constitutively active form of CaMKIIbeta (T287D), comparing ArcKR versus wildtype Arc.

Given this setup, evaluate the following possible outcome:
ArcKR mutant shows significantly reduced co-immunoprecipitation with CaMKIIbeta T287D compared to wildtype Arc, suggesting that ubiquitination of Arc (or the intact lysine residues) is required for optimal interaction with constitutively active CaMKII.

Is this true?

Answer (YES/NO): NO